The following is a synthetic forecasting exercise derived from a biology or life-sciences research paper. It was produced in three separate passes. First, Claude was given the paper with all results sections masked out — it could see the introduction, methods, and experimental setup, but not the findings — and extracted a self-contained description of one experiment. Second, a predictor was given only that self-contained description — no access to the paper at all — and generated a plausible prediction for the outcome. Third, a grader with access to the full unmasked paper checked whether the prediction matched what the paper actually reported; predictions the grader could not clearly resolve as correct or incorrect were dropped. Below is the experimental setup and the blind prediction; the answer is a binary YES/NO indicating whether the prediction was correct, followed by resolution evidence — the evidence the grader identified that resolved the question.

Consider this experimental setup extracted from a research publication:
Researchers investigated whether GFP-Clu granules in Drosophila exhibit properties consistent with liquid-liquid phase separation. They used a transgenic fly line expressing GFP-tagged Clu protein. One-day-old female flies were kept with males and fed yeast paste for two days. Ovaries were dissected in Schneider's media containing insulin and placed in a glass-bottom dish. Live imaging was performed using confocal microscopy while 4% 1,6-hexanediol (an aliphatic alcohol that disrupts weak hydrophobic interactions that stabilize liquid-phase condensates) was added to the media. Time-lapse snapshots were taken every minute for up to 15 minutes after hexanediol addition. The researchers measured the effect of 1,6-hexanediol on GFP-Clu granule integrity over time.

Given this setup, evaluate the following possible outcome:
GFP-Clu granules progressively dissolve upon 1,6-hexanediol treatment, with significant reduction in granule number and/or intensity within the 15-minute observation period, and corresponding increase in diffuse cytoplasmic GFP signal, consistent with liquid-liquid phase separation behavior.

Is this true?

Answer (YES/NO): YES